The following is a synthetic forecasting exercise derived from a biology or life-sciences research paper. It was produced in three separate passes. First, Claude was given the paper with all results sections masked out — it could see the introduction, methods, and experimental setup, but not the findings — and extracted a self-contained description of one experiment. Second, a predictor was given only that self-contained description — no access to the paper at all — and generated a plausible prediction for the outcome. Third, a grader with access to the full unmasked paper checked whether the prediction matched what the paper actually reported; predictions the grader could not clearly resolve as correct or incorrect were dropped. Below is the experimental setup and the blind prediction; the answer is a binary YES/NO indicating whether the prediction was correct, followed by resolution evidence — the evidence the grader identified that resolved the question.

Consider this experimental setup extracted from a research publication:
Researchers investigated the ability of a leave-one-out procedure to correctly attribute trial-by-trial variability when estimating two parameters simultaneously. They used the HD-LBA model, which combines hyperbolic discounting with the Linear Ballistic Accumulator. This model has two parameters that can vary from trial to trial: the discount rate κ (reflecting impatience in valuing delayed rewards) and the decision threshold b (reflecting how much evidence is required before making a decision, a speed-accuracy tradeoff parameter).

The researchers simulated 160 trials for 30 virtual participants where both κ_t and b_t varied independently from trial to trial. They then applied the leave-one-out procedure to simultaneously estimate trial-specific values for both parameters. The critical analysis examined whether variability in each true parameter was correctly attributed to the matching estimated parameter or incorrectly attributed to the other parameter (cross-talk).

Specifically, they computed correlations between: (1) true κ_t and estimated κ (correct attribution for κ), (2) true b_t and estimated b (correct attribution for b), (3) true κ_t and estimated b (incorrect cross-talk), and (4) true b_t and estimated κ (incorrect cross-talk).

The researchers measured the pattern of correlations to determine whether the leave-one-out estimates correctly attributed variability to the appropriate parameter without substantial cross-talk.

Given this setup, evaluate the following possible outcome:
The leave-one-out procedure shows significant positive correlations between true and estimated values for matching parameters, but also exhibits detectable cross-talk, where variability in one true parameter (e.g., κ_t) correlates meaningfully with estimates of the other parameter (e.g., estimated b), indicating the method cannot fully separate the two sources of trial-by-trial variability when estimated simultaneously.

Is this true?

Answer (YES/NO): YES